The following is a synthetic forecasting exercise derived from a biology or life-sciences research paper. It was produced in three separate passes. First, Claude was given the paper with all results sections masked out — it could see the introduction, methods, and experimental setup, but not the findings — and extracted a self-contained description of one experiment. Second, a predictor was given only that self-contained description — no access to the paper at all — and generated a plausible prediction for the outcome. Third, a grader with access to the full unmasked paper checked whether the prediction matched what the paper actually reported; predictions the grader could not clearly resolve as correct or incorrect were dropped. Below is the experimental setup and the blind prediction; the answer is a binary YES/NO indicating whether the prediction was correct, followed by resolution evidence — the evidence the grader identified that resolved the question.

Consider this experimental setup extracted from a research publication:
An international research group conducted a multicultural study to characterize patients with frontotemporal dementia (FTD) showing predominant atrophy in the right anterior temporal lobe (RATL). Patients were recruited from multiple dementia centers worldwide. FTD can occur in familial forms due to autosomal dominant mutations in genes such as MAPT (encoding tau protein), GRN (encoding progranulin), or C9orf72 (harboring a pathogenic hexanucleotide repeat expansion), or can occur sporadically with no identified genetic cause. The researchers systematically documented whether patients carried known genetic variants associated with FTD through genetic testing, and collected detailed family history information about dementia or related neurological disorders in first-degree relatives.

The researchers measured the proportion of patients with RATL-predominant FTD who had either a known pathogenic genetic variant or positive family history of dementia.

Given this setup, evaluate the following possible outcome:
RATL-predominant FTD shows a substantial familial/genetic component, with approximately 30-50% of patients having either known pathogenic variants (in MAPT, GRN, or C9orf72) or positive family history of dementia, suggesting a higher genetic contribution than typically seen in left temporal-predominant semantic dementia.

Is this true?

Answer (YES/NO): NO